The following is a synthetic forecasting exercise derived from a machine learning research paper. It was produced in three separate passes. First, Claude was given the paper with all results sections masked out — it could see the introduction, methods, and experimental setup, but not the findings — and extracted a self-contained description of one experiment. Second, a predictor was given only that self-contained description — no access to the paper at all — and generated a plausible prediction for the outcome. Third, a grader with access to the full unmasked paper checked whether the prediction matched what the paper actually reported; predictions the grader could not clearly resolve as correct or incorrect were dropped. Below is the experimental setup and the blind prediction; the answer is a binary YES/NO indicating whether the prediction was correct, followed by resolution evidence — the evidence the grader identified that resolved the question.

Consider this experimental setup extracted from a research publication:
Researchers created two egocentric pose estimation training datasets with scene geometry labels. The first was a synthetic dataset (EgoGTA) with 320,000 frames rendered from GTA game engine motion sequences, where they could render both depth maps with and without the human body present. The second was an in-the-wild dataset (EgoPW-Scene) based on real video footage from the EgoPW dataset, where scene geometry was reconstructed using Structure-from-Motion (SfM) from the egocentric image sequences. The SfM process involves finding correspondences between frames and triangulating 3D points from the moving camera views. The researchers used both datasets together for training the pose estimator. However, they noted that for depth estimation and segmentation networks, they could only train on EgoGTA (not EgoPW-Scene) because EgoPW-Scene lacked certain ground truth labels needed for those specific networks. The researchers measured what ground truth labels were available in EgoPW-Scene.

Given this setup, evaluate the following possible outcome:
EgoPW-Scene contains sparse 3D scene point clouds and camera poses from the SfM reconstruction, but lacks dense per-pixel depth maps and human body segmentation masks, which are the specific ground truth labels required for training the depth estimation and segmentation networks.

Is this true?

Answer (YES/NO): NO